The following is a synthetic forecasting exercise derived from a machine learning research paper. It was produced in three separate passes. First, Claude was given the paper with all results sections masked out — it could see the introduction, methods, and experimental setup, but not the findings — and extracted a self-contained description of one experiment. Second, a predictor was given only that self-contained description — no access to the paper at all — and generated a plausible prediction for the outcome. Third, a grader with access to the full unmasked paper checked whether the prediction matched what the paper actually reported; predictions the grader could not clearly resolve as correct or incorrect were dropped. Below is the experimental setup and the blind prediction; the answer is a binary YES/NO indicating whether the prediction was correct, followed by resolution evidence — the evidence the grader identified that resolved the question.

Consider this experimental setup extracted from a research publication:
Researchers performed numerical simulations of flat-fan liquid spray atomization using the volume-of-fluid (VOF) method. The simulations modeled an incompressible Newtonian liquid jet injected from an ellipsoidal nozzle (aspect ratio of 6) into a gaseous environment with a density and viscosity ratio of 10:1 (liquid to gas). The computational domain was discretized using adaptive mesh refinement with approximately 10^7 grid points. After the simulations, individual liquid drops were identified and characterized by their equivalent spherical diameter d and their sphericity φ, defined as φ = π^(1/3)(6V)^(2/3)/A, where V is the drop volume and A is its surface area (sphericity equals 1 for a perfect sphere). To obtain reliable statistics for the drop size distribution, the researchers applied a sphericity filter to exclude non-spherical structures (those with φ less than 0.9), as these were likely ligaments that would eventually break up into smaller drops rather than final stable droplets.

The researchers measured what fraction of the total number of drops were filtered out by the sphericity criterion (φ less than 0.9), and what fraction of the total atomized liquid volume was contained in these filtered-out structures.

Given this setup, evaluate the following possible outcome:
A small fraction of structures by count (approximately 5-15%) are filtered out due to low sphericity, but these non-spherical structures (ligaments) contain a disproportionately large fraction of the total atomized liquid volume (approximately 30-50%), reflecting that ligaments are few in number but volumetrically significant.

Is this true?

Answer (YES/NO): NO